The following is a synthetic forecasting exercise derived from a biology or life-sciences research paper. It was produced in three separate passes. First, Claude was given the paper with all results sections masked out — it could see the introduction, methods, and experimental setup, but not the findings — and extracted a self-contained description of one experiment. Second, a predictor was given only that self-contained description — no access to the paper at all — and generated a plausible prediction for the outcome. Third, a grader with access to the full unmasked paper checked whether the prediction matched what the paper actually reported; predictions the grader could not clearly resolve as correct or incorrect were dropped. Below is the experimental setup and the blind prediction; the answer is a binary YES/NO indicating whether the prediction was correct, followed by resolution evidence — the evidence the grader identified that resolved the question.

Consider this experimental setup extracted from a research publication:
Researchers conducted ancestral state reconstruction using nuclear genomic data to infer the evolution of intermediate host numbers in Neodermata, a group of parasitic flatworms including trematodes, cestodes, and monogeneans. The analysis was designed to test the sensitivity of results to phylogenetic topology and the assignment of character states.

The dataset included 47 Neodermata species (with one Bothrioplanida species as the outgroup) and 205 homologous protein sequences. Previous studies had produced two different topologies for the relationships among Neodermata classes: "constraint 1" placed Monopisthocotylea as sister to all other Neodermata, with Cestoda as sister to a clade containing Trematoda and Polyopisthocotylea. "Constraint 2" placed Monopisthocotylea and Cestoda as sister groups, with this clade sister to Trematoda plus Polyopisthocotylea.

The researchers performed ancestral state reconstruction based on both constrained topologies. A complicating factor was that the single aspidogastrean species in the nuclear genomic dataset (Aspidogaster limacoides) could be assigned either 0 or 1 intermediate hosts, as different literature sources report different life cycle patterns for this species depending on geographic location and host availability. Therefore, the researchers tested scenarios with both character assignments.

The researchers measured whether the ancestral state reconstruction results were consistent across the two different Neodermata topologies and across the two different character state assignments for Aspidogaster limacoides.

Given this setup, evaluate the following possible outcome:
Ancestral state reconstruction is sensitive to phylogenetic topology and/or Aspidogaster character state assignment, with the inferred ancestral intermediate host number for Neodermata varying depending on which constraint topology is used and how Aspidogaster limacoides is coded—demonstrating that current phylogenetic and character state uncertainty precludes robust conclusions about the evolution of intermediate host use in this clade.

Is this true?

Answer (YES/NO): NO